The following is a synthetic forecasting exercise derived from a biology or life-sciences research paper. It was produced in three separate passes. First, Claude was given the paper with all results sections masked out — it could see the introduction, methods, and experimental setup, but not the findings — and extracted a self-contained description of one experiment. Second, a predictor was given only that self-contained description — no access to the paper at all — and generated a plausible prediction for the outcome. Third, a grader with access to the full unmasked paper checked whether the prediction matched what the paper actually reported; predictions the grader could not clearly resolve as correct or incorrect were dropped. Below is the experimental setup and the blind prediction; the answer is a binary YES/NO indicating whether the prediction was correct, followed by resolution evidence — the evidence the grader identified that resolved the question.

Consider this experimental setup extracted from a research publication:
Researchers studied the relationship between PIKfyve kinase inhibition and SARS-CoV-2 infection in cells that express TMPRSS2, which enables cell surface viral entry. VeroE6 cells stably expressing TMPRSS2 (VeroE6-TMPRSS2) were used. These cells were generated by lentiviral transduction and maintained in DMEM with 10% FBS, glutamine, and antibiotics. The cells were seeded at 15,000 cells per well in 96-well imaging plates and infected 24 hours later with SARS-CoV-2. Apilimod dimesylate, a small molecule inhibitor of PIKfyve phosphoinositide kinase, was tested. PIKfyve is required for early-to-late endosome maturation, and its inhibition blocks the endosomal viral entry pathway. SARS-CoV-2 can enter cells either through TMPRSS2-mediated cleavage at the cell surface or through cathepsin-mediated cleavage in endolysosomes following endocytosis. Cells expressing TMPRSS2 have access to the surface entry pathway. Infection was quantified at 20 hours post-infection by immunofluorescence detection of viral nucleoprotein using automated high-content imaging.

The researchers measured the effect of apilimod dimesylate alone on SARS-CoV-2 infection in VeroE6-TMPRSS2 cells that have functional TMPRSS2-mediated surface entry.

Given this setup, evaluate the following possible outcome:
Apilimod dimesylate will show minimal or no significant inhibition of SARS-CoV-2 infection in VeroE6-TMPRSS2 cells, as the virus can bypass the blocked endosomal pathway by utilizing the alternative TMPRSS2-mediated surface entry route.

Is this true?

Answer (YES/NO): YES